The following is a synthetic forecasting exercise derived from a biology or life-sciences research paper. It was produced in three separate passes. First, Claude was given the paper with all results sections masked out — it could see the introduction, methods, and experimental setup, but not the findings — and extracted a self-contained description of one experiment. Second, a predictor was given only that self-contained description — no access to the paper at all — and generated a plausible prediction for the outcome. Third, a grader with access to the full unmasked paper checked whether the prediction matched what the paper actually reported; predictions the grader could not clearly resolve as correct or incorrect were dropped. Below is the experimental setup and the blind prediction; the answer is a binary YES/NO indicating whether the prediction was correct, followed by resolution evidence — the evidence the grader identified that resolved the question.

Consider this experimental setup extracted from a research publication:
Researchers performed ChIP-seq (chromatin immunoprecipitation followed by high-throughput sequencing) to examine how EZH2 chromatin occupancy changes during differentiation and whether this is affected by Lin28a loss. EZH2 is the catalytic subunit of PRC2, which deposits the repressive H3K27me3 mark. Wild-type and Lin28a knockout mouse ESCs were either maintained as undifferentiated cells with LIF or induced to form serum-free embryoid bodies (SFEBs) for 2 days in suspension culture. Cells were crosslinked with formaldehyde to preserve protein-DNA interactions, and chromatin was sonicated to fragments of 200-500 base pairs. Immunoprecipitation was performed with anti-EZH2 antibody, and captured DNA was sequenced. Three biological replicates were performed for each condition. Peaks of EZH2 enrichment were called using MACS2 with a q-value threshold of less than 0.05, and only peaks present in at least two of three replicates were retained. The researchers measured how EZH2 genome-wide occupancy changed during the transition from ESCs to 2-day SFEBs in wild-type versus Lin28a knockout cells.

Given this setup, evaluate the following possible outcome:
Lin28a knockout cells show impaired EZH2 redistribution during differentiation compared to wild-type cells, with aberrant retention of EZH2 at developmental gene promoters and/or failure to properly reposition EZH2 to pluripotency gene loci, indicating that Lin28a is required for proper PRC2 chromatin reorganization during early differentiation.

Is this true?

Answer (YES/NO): YES